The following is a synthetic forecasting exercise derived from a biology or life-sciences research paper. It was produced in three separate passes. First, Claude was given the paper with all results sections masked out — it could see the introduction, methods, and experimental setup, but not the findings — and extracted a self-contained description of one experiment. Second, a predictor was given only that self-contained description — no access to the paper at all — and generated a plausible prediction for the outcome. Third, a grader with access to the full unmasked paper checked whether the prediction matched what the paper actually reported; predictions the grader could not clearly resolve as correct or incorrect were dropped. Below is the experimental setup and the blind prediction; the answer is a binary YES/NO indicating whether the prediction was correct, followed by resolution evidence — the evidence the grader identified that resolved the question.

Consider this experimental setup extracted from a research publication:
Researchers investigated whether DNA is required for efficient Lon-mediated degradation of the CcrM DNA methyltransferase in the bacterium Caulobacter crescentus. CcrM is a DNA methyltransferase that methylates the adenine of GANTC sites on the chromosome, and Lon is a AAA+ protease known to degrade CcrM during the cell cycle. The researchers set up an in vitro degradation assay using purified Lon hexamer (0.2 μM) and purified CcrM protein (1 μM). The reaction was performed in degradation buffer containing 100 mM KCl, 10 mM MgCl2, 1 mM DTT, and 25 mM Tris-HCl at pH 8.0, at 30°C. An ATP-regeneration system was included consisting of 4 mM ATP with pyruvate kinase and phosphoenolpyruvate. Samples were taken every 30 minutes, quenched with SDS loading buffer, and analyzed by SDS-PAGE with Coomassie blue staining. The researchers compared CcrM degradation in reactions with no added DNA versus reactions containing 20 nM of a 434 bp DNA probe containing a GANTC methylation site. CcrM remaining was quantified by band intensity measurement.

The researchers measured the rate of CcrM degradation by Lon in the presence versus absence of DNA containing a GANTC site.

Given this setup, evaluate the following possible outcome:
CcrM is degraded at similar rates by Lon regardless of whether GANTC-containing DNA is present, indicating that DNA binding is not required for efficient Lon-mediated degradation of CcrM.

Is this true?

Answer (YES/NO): NO